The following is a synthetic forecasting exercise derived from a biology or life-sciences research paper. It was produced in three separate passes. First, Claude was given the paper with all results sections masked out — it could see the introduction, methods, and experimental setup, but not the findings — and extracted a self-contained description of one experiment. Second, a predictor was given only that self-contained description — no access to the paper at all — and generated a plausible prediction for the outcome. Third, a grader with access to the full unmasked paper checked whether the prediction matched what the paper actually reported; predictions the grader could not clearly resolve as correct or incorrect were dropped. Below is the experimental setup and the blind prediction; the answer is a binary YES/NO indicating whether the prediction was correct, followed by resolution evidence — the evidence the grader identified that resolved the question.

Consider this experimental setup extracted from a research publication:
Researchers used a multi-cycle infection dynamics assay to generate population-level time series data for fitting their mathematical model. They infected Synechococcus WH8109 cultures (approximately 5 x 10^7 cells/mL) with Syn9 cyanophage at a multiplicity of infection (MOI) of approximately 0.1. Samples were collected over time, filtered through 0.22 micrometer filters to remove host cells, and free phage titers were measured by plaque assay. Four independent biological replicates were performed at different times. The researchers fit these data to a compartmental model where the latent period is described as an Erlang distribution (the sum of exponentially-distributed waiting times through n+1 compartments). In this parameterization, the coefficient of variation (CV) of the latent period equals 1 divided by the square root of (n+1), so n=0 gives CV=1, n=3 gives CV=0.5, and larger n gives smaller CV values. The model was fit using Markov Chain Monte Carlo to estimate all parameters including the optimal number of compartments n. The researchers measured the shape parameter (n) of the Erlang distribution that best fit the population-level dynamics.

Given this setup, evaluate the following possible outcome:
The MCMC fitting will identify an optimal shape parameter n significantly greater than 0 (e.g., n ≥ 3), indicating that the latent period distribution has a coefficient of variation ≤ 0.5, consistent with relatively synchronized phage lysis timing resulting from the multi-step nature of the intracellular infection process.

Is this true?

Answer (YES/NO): YES